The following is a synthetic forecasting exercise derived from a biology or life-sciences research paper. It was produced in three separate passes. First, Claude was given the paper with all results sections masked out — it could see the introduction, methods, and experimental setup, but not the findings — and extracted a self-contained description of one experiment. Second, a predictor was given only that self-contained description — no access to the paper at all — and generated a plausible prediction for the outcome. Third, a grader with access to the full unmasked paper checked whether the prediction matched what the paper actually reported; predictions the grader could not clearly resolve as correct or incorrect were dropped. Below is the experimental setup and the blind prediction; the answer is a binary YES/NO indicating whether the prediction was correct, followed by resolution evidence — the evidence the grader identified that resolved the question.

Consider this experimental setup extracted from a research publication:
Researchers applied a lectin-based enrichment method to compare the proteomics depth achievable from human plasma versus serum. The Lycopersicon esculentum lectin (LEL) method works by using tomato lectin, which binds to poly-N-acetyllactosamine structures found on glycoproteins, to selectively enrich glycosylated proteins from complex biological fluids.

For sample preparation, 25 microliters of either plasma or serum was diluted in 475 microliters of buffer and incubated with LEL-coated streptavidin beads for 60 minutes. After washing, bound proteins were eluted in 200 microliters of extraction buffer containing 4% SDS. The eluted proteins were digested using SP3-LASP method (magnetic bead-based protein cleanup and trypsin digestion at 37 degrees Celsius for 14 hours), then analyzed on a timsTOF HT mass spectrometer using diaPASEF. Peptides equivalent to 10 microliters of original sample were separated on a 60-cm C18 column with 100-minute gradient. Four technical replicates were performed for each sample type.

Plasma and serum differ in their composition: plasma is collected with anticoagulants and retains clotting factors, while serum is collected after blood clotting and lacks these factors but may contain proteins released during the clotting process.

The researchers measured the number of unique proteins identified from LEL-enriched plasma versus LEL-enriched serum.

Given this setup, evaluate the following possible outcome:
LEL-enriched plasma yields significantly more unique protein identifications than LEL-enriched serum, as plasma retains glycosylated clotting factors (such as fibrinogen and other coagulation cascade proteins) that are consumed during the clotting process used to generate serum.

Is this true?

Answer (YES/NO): YES